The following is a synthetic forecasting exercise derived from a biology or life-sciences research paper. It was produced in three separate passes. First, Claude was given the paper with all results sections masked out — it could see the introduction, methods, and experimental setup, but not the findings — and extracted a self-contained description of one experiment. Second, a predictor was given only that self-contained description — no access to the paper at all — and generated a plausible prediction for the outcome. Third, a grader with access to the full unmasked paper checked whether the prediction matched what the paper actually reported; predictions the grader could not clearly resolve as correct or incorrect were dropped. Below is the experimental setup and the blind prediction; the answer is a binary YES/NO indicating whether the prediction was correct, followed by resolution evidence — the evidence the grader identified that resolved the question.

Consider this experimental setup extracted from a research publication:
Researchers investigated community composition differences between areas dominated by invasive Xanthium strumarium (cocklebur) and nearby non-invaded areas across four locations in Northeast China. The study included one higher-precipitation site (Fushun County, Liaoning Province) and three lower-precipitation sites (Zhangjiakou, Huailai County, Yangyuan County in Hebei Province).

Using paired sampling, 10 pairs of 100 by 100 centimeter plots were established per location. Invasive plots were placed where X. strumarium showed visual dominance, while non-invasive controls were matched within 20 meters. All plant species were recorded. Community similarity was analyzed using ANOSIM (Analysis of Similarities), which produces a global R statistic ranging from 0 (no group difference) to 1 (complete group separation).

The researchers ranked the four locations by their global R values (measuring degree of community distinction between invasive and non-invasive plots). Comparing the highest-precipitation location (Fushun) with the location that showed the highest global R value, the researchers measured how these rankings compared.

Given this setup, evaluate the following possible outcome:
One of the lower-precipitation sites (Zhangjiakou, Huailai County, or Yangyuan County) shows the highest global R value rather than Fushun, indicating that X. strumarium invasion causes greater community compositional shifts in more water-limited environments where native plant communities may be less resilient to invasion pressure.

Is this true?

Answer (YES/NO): YES